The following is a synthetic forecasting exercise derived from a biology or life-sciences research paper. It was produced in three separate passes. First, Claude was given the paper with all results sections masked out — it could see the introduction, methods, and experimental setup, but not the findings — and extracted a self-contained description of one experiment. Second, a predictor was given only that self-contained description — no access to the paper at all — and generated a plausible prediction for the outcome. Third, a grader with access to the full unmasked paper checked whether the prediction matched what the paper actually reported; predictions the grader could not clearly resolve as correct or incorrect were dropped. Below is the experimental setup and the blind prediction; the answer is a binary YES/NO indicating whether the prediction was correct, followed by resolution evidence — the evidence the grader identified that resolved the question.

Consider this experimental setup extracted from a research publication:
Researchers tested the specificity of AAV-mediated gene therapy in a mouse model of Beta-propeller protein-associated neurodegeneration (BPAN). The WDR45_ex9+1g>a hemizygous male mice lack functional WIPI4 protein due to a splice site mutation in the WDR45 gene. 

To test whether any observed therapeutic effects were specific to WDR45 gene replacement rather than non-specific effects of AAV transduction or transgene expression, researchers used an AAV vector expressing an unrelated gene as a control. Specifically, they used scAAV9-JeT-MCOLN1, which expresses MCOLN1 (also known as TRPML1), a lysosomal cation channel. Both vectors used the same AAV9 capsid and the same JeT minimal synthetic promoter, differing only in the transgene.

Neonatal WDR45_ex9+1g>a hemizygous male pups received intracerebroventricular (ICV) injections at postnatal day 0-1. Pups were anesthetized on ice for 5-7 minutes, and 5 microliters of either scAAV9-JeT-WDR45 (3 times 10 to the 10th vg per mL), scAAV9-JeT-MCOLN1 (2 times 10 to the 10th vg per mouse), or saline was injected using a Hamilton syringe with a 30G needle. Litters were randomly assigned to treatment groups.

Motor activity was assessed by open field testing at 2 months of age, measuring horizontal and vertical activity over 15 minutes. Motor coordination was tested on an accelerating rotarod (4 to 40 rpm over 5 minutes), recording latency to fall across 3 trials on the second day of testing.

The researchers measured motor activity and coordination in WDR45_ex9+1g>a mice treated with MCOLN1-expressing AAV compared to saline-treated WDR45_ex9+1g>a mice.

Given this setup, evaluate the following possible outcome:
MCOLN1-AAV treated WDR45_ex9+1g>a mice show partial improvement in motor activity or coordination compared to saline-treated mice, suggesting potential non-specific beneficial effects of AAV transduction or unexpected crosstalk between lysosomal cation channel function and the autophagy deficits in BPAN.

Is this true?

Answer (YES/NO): NO